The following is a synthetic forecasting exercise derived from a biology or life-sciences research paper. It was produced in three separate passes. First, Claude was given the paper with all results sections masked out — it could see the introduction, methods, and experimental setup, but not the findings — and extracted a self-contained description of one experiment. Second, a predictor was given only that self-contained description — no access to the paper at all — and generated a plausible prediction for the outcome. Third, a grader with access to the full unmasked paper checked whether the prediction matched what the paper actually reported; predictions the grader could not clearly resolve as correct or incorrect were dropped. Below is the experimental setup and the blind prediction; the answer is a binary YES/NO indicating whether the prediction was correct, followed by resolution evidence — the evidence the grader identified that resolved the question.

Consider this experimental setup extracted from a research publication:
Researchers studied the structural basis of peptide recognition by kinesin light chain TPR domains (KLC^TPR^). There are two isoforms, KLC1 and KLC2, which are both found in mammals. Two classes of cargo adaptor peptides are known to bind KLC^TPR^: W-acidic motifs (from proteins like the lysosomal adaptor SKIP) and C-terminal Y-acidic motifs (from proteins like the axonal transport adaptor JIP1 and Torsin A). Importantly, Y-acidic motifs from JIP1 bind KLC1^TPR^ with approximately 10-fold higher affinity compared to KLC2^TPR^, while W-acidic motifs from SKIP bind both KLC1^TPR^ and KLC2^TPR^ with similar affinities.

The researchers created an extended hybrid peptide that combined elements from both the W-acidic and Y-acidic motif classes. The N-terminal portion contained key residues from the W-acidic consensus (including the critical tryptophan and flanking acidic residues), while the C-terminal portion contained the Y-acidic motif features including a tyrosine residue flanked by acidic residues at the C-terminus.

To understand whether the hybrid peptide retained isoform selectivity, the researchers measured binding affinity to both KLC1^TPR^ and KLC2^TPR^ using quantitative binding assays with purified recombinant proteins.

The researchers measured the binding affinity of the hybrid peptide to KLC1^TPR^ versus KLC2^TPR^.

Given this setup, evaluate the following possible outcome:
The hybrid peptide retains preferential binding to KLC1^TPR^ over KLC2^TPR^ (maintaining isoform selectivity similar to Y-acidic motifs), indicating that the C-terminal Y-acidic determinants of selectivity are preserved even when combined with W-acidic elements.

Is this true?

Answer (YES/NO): YES